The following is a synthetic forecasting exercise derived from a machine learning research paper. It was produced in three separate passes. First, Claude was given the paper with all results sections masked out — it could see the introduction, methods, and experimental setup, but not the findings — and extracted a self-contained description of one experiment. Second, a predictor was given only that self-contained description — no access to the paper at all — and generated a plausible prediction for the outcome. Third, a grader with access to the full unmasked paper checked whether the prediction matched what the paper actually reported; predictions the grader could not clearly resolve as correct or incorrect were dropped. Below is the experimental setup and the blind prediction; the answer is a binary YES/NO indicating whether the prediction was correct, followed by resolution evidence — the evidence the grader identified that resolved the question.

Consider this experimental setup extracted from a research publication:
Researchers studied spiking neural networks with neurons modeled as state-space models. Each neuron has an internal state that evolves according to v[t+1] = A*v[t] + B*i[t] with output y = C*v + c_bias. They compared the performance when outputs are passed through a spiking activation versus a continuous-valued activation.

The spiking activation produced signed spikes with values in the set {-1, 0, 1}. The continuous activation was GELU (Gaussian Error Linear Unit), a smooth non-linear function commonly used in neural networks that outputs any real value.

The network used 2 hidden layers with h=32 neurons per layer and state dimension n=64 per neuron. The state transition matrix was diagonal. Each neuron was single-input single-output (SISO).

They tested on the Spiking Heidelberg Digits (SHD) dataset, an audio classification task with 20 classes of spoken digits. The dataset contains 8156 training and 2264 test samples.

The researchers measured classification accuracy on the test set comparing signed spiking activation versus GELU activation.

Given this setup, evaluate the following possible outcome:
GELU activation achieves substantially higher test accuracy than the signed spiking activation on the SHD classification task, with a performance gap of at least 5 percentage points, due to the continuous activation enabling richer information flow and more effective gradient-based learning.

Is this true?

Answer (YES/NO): NO